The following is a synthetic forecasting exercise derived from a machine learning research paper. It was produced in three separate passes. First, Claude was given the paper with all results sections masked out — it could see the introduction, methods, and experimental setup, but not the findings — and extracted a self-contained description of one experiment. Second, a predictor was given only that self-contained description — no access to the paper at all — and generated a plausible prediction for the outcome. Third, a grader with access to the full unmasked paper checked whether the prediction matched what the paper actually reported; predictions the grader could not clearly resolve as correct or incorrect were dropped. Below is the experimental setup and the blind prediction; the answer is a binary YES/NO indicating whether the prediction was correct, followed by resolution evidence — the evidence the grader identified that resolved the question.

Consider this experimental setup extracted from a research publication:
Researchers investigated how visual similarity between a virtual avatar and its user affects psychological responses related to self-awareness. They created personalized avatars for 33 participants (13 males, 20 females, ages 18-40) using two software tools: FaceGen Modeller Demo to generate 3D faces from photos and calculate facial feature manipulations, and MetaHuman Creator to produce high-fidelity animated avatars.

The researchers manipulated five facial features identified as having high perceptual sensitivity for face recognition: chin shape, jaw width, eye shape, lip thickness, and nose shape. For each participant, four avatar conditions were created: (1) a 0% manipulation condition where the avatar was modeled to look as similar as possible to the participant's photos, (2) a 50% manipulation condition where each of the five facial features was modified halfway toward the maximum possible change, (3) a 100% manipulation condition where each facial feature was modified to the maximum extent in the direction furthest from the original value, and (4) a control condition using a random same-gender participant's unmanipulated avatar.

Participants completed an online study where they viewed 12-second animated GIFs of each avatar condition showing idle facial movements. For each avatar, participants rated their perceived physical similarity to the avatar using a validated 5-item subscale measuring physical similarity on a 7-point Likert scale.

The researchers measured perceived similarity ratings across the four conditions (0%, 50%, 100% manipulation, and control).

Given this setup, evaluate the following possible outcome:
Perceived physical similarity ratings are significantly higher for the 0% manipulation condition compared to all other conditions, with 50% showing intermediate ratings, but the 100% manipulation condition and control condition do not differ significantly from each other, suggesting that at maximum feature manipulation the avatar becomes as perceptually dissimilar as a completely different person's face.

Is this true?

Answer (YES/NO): NO